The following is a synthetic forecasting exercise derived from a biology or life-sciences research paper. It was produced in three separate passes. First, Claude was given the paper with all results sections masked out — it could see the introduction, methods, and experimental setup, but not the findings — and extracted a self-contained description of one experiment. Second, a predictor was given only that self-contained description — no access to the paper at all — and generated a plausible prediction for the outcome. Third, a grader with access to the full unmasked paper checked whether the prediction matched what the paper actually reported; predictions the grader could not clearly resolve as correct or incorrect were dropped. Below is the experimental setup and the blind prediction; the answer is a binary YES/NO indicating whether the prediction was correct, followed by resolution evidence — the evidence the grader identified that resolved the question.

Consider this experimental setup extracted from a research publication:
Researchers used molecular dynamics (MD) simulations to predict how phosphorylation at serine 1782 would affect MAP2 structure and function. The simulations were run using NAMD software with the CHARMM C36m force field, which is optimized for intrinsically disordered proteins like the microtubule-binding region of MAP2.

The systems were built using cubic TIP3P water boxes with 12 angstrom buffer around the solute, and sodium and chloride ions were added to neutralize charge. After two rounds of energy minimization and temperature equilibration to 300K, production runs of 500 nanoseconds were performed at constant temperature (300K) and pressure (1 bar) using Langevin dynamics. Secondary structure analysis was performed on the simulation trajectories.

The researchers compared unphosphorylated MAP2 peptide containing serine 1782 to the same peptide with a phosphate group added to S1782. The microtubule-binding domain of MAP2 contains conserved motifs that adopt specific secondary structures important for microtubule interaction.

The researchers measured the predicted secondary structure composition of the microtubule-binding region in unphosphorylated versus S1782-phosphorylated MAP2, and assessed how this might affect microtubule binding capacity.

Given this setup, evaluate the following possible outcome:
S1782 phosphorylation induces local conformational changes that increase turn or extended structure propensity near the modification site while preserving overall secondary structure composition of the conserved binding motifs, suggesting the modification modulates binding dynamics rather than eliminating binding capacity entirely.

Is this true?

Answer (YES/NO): NO